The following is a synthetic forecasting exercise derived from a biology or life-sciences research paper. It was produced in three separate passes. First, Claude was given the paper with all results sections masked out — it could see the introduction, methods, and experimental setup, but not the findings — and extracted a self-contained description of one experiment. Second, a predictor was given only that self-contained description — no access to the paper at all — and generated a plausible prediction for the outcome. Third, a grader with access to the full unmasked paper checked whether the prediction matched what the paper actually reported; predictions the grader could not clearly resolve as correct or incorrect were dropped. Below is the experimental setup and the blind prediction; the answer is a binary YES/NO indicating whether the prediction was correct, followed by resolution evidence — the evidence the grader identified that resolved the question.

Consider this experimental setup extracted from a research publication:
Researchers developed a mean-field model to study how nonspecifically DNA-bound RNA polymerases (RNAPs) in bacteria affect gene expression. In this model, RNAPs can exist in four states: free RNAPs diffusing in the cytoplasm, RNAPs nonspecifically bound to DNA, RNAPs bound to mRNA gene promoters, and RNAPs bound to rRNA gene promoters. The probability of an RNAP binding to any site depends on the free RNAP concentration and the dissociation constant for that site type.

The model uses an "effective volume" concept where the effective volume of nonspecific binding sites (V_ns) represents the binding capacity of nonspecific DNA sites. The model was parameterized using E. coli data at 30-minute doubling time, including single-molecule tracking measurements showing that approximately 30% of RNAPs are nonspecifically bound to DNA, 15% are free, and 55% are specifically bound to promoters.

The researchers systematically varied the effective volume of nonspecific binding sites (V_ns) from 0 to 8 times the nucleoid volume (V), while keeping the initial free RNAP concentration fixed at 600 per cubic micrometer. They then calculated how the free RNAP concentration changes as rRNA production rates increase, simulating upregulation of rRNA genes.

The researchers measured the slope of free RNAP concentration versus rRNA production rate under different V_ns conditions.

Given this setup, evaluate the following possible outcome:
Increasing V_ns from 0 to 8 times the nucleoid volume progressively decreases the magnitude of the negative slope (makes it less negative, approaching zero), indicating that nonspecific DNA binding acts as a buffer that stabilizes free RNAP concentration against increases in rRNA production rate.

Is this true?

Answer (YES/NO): YES